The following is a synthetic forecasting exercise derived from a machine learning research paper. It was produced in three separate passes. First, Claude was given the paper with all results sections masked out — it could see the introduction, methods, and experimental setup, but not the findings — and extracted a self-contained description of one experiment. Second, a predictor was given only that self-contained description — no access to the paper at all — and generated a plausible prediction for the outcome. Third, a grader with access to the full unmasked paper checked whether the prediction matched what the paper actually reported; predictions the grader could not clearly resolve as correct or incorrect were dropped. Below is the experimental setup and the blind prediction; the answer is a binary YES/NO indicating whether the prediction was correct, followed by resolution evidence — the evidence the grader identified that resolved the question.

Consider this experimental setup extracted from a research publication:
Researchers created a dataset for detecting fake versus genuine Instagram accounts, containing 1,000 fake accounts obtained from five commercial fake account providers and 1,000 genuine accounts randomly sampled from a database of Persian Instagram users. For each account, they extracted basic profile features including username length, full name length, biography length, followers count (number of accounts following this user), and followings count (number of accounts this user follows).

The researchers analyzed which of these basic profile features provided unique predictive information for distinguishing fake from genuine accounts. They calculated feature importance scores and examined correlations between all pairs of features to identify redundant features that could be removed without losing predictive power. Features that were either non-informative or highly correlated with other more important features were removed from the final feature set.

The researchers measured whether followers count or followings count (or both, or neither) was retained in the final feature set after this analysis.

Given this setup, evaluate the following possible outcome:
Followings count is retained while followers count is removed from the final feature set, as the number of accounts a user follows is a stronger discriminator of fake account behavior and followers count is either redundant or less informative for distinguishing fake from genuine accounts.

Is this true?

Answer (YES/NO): YES